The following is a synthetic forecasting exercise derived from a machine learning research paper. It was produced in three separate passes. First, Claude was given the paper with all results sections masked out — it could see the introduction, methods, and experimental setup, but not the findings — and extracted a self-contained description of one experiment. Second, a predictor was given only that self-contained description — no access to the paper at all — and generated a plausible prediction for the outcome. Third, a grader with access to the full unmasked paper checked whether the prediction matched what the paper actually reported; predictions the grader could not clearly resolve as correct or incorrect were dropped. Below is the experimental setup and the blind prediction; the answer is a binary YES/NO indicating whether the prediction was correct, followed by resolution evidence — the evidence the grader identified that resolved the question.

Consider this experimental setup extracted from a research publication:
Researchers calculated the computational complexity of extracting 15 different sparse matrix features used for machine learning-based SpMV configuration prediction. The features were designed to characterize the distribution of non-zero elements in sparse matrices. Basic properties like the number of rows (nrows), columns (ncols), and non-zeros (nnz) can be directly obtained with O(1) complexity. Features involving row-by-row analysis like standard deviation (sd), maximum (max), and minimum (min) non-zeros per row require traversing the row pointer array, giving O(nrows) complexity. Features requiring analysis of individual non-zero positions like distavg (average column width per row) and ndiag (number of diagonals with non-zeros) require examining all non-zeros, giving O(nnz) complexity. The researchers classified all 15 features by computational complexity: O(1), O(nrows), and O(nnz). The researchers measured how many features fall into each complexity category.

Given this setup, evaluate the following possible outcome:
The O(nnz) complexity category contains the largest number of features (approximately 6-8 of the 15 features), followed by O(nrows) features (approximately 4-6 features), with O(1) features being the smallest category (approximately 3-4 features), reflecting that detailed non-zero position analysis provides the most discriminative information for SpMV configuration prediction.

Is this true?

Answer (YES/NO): NO